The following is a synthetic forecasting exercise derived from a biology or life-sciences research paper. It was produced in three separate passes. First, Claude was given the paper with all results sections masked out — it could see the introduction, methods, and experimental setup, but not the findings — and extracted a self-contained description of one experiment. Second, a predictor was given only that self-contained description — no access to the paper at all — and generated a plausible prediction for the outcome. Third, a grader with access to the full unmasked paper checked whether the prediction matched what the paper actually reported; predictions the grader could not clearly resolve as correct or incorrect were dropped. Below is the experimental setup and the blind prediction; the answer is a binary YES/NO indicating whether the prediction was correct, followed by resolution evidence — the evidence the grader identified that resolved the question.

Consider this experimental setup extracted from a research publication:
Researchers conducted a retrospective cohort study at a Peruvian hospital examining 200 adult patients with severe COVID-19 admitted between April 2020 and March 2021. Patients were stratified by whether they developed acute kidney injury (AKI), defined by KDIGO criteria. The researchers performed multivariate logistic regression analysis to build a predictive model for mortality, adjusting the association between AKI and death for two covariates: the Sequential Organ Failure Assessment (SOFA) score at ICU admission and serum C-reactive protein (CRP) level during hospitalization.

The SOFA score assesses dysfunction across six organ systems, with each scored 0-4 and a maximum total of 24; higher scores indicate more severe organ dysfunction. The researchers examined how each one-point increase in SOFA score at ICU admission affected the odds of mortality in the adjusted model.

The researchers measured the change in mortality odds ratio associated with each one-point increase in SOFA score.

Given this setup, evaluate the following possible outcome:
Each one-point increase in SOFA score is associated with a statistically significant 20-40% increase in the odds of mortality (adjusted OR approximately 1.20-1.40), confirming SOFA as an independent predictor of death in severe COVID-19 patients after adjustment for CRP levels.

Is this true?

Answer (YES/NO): YES